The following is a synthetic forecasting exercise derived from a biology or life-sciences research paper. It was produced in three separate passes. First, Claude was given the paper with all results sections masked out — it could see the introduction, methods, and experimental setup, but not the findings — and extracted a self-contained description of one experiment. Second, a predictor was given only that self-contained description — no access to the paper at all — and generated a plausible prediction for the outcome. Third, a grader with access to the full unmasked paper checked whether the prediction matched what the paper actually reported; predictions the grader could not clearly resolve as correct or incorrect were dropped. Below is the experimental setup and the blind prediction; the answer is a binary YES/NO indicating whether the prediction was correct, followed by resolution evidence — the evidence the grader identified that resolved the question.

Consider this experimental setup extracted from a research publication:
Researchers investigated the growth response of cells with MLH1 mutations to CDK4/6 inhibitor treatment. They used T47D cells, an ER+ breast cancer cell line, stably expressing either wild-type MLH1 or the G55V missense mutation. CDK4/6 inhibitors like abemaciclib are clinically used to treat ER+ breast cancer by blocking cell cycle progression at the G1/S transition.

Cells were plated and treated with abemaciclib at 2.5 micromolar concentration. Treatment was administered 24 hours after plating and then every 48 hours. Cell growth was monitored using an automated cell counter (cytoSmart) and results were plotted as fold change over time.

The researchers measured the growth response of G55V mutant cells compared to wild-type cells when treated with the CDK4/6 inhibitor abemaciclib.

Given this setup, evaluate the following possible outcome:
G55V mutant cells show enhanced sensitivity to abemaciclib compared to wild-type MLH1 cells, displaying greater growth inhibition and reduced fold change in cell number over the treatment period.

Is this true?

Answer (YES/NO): YES